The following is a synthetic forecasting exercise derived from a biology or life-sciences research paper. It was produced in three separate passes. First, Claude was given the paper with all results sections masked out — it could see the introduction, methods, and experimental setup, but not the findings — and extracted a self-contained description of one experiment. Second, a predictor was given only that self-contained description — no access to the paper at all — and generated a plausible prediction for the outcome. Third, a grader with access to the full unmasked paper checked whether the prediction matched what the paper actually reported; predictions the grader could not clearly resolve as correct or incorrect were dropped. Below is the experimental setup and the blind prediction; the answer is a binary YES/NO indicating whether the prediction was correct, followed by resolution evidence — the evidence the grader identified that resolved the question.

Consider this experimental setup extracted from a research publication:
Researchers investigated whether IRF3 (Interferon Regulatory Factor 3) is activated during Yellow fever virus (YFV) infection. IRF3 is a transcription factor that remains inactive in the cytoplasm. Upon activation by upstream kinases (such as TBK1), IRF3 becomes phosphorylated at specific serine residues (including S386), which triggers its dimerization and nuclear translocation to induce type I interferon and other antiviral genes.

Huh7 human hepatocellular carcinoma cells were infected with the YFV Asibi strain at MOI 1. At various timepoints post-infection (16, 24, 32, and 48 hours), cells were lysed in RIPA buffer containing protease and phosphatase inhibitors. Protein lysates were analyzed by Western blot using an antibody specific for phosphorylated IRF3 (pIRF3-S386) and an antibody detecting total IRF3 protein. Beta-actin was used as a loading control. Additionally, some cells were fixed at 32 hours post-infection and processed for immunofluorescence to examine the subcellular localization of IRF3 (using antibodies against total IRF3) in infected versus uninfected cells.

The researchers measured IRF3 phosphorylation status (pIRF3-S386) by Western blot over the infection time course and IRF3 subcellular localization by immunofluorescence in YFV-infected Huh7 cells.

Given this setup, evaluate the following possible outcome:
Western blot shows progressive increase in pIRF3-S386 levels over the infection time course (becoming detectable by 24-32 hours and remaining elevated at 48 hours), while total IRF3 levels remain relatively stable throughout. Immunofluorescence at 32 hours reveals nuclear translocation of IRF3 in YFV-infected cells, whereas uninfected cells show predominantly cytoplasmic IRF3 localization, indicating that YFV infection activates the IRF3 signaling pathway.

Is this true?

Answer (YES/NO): YES